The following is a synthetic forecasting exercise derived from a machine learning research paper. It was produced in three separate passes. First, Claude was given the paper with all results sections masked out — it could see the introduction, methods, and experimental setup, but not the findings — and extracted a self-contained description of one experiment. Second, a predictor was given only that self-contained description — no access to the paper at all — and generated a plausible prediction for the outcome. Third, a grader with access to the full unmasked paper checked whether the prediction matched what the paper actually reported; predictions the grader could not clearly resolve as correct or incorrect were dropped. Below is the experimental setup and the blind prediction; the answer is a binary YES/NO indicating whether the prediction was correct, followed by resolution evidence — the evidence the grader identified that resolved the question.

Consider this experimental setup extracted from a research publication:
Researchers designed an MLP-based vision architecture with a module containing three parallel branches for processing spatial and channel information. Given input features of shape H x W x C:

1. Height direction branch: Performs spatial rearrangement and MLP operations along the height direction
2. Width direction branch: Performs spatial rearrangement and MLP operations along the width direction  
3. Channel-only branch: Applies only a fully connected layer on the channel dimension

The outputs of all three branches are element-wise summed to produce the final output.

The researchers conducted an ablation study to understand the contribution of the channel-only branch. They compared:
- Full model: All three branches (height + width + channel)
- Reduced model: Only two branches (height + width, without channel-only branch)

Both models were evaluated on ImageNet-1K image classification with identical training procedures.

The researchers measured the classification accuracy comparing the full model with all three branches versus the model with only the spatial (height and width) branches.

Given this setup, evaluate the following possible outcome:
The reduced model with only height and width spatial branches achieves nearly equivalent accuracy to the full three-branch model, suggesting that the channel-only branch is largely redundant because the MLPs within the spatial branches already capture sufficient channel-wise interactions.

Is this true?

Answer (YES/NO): NO